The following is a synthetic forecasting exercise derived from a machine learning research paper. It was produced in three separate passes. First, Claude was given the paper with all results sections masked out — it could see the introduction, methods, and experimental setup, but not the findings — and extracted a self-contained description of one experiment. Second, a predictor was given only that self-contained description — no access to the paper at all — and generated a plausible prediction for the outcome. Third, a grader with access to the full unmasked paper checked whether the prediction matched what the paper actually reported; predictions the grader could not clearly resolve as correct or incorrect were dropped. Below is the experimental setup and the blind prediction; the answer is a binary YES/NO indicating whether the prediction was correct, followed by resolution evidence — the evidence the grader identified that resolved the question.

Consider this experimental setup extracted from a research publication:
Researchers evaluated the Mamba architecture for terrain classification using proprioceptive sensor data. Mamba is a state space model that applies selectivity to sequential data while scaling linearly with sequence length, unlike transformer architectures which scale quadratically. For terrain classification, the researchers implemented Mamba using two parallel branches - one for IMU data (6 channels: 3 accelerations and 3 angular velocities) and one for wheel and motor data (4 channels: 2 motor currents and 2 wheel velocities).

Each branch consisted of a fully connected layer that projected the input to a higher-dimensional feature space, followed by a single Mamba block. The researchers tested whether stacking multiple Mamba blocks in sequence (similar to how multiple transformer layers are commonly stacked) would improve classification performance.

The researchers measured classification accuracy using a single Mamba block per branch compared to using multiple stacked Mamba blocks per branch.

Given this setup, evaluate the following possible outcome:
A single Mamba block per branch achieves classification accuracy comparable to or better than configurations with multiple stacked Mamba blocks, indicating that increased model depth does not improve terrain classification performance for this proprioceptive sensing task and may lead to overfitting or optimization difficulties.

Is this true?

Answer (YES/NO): YES